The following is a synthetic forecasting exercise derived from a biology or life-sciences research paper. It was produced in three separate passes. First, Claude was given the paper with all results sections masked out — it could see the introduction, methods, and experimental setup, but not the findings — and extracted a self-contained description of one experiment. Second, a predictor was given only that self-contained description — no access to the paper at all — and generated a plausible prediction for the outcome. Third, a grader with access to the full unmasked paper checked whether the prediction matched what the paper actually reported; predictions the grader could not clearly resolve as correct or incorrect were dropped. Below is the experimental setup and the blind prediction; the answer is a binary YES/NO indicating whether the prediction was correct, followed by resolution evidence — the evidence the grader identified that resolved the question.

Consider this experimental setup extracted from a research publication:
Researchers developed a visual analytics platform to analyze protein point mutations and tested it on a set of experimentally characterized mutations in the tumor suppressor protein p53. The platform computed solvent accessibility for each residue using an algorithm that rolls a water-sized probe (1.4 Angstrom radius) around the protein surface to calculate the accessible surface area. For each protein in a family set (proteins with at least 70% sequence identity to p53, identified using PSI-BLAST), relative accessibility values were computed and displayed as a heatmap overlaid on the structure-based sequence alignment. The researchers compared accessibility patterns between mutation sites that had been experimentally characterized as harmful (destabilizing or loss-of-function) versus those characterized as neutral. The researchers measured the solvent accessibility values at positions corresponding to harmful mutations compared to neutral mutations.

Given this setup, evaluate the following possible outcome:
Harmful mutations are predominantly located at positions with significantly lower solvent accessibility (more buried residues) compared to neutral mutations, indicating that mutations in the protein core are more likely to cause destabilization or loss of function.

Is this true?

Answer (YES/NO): YES